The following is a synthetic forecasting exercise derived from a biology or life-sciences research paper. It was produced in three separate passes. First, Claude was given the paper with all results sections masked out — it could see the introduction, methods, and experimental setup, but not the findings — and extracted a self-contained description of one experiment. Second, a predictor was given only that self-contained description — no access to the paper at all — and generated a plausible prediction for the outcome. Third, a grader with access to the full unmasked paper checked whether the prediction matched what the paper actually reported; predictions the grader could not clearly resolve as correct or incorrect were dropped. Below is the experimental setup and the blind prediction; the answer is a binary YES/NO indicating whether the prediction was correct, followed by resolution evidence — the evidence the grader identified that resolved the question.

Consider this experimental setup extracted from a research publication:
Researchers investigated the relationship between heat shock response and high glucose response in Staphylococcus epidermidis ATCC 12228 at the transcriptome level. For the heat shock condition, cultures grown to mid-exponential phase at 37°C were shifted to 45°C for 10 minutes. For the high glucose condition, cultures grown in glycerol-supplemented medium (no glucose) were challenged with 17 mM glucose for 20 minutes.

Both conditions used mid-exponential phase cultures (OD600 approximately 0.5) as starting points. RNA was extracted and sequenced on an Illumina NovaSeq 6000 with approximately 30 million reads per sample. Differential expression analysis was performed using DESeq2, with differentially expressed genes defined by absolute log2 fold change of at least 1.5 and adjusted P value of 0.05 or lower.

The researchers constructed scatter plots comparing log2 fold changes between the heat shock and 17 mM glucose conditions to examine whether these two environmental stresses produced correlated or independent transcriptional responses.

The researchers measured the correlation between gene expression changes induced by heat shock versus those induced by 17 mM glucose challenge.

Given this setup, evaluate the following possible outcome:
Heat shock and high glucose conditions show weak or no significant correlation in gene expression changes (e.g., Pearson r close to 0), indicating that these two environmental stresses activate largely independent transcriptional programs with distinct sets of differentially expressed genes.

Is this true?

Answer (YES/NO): YES